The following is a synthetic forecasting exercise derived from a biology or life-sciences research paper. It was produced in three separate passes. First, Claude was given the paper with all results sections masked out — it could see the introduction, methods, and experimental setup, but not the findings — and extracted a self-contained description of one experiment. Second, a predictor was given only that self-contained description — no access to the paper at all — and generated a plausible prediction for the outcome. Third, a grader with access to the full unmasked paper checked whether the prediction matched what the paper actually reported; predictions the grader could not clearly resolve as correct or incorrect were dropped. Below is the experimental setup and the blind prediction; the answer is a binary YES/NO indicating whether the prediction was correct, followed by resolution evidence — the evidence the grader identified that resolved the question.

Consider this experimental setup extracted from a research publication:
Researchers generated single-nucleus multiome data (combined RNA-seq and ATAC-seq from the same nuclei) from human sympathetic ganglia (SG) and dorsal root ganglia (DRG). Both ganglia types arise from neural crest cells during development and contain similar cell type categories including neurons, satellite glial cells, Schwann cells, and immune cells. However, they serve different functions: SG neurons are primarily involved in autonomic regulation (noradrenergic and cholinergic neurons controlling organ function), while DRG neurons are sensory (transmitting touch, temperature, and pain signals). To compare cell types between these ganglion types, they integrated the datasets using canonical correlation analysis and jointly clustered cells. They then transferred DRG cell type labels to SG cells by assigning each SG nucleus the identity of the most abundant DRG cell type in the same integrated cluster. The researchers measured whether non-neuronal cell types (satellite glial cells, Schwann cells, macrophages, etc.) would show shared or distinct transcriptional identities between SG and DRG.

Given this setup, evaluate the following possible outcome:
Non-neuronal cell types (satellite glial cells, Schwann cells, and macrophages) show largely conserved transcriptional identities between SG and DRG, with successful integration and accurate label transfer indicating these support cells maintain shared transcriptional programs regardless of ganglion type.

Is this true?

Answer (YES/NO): YES